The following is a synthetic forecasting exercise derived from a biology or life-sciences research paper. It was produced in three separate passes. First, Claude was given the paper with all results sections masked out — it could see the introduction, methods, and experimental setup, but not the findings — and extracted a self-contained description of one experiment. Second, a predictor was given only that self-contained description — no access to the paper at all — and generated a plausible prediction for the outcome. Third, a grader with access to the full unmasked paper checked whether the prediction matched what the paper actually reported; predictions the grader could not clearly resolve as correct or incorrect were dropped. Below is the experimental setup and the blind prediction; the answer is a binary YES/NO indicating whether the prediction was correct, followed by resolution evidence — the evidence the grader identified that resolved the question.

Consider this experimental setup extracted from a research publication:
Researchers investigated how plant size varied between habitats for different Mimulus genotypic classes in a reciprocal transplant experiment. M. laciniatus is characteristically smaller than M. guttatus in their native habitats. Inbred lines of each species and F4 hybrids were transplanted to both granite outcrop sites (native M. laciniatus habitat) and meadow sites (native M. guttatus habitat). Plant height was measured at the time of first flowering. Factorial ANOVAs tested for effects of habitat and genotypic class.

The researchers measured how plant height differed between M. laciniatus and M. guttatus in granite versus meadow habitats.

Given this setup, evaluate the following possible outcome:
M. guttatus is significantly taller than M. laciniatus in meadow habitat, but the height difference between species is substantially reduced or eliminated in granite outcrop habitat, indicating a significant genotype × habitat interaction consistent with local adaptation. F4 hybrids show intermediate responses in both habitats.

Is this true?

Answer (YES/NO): NO